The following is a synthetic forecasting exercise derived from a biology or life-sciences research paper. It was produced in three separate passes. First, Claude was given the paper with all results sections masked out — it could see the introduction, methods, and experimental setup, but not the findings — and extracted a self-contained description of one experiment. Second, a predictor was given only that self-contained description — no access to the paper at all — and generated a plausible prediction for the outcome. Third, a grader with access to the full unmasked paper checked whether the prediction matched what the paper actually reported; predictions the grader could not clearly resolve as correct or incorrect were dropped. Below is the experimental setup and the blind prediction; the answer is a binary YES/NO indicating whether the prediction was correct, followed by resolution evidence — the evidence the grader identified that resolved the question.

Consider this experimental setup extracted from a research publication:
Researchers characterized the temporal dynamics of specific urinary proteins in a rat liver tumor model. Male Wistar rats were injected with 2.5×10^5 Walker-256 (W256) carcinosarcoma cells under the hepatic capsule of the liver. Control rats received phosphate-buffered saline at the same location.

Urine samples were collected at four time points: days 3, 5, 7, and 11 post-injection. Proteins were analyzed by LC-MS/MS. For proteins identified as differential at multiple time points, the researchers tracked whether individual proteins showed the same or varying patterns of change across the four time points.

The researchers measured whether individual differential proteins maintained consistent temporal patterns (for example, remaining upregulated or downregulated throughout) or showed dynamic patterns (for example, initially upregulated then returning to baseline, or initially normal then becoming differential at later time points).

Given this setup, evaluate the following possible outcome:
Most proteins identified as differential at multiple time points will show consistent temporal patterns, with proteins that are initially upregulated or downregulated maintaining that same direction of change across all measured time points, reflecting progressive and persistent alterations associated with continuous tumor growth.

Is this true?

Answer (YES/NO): YES